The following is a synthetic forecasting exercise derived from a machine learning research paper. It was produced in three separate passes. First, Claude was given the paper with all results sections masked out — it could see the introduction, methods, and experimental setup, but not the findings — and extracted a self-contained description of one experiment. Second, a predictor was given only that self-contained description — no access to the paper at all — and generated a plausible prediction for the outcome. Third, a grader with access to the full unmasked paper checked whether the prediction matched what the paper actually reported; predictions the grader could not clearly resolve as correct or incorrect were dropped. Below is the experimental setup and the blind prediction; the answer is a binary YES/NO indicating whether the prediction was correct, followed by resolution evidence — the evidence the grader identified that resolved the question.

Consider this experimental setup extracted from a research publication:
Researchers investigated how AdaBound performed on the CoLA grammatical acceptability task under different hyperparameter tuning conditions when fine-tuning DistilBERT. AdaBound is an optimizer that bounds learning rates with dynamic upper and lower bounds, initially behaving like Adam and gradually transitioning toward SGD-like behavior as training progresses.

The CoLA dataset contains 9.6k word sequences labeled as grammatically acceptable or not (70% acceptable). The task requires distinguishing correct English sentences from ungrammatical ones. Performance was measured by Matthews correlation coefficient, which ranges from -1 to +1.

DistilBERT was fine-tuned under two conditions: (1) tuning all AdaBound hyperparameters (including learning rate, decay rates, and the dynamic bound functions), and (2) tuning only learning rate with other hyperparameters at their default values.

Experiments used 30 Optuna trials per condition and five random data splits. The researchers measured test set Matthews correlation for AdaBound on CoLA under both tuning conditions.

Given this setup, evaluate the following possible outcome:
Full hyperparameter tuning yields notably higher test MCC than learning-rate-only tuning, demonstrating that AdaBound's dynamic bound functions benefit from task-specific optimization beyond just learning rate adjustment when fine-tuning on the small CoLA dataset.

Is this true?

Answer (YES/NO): YES